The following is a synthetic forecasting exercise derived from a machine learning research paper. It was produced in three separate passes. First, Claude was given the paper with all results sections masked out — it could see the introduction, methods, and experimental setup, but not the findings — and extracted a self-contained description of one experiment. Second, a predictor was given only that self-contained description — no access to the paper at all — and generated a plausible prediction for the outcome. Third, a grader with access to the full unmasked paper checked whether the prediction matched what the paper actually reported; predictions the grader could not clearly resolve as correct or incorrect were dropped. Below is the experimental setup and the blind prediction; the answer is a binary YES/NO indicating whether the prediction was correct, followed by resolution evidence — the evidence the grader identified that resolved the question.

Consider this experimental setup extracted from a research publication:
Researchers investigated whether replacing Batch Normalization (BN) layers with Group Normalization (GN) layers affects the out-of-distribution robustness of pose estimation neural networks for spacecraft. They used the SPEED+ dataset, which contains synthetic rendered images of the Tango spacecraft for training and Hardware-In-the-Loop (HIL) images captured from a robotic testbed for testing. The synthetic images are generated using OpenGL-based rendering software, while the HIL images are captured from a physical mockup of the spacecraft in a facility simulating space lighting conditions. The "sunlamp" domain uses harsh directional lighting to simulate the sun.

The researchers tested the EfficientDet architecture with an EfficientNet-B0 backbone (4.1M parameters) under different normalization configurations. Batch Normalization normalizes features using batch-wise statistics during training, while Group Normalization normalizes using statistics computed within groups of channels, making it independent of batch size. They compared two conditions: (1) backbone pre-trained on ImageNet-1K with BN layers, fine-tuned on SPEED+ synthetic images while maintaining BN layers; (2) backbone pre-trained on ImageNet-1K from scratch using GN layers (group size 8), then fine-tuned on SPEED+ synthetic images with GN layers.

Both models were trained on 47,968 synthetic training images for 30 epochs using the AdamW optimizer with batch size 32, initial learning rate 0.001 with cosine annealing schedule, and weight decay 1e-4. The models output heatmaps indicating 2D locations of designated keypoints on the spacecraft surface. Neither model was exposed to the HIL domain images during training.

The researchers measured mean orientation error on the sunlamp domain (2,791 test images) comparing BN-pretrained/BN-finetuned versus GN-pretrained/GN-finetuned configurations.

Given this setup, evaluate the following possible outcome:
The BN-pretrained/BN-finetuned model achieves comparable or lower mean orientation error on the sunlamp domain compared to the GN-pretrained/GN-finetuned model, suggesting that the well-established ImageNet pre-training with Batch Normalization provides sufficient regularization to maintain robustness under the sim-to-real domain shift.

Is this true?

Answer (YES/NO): NO